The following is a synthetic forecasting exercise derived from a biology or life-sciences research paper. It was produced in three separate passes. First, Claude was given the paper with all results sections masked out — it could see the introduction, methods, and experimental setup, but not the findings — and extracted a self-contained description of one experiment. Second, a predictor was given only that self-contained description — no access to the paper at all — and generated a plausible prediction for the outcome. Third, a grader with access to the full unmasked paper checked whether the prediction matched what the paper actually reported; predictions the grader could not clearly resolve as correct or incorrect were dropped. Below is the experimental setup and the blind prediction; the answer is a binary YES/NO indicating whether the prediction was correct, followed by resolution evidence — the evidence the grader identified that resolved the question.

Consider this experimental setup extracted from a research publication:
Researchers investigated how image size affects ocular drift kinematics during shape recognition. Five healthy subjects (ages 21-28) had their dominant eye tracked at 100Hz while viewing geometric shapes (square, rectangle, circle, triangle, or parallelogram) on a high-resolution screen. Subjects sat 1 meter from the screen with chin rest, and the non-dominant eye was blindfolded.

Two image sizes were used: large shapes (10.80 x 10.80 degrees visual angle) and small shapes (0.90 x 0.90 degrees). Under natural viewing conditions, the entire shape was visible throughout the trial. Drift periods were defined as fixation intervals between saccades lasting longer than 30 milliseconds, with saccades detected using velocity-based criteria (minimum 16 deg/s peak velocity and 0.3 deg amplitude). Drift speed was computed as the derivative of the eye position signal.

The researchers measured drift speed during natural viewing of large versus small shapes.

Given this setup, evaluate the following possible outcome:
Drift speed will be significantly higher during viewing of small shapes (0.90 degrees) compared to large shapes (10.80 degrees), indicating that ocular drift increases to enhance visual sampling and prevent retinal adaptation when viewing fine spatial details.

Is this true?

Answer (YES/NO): NO